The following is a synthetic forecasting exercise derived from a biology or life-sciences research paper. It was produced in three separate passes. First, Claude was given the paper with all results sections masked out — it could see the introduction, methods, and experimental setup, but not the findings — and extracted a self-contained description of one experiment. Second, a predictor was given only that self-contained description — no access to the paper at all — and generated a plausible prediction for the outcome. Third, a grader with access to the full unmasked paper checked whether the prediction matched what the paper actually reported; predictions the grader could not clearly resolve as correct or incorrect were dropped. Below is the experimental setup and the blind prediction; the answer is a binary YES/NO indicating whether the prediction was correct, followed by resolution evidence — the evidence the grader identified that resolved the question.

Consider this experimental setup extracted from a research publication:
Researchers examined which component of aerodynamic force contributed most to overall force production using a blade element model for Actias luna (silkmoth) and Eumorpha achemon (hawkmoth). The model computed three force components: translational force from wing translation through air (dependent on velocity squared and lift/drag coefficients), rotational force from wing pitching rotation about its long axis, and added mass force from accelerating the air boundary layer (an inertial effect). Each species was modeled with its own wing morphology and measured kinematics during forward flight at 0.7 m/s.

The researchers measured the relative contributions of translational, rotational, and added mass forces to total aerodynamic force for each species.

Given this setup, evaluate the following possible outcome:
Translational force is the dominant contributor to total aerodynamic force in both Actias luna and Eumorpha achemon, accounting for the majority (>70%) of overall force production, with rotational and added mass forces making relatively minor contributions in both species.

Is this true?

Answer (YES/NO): NO